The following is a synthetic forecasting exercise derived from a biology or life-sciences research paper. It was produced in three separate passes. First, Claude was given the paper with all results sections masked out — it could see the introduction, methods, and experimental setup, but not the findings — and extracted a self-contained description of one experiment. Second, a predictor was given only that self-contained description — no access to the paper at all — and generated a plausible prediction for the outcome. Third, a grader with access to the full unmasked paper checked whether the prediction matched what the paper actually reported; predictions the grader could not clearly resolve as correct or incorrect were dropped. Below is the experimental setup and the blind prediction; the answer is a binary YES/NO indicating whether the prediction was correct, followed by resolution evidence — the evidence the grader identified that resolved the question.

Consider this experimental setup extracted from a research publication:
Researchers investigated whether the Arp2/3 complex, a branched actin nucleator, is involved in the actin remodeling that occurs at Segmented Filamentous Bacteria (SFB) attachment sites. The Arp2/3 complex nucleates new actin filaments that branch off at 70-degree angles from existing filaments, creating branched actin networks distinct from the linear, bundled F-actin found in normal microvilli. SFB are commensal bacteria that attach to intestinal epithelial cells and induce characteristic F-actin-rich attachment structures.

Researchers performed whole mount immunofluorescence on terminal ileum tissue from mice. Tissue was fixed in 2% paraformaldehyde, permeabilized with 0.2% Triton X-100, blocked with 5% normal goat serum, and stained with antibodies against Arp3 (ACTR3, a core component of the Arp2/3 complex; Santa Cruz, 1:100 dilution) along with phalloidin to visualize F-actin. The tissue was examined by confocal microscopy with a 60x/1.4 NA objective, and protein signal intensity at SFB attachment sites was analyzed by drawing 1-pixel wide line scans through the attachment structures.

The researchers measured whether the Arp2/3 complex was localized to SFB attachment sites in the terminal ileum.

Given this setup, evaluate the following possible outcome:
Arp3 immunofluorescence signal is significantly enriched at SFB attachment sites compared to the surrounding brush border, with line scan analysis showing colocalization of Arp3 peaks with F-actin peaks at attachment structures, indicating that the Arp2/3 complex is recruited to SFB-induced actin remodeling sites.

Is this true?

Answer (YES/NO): NO